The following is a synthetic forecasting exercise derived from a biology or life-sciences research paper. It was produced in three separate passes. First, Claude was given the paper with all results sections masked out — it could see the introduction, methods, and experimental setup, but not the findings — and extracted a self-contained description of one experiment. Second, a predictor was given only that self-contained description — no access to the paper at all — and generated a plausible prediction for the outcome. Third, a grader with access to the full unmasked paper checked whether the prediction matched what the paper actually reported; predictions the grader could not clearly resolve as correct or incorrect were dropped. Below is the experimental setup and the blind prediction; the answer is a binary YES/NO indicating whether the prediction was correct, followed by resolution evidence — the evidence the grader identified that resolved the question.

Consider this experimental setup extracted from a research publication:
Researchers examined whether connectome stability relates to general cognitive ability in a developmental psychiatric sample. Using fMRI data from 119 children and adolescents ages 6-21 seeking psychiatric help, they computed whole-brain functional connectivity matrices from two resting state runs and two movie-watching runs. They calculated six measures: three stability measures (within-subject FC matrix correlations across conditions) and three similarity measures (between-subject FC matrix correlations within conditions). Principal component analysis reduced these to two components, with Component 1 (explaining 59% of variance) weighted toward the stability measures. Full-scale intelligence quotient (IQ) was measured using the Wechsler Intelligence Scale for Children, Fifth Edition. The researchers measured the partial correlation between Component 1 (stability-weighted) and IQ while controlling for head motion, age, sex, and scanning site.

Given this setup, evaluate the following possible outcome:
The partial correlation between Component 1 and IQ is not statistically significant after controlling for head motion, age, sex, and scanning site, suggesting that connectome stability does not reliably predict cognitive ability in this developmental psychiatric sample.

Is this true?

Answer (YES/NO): YES